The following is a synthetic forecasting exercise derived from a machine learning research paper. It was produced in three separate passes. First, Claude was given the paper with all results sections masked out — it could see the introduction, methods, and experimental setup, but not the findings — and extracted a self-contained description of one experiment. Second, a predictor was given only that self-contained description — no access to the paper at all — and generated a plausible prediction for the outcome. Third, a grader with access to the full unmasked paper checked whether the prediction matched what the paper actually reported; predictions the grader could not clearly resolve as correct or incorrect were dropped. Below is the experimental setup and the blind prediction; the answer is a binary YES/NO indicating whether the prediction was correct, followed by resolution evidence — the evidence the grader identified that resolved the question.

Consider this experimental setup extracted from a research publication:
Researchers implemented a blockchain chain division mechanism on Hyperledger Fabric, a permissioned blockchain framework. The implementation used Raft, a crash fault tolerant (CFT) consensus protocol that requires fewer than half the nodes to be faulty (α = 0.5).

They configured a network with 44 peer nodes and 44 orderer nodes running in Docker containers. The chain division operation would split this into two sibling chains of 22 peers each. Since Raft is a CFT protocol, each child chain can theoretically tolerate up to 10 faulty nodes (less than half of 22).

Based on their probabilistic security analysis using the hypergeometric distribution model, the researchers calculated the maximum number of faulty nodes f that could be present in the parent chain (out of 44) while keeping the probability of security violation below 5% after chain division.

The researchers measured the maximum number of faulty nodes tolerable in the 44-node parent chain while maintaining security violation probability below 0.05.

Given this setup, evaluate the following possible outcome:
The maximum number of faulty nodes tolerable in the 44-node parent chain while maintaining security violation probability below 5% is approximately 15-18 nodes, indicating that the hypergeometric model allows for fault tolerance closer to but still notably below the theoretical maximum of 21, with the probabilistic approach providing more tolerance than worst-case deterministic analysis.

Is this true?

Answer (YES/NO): YES